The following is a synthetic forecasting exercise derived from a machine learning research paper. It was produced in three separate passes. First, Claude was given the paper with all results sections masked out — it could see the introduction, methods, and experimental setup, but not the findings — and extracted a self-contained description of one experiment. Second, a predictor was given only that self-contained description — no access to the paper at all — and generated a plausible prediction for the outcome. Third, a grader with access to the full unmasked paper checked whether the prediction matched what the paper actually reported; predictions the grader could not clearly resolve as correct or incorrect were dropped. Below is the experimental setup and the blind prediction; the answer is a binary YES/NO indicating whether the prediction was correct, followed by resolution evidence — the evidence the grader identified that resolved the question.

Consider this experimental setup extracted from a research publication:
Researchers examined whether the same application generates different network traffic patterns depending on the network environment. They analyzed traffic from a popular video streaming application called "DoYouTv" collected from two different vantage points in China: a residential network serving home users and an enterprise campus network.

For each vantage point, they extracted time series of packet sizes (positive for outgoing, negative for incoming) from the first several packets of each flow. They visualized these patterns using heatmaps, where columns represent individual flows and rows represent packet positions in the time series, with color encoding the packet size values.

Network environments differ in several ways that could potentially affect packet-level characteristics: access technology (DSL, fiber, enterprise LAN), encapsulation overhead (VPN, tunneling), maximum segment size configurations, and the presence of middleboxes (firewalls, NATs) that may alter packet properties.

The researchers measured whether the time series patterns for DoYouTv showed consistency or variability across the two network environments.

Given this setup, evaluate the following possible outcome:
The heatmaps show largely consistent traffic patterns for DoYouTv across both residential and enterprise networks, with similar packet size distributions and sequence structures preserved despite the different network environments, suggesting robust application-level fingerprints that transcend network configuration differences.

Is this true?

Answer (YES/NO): NO